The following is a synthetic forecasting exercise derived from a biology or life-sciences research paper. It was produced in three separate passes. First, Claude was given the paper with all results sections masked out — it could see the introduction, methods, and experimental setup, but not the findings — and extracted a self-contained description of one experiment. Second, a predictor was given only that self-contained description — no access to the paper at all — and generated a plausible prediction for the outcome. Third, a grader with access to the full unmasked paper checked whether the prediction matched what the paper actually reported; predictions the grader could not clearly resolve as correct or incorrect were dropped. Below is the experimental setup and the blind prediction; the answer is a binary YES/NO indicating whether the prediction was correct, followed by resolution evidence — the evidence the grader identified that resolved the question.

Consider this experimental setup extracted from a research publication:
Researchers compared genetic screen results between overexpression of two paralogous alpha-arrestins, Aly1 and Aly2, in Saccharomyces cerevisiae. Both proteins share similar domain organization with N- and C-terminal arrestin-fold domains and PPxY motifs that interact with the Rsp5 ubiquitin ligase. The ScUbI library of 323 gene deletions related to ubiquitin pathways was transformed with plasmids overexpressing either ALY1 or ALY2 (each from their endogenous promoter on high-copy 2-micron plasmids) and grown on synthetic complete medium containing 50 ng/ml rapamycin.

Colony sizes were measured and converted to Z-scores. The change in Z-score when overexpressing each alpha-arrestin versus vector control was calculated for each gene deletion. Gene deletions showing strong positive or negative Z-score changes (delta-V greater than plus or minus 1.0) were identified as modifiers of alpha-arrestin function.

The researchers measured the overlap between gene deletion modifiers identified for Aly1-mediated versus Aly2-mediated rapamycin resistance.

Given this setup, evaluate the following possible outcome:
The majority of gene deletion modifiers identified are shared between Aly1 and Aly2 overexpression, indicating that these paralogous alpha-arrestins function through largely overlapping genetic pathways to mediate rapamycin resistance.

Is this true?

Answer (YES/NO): NO